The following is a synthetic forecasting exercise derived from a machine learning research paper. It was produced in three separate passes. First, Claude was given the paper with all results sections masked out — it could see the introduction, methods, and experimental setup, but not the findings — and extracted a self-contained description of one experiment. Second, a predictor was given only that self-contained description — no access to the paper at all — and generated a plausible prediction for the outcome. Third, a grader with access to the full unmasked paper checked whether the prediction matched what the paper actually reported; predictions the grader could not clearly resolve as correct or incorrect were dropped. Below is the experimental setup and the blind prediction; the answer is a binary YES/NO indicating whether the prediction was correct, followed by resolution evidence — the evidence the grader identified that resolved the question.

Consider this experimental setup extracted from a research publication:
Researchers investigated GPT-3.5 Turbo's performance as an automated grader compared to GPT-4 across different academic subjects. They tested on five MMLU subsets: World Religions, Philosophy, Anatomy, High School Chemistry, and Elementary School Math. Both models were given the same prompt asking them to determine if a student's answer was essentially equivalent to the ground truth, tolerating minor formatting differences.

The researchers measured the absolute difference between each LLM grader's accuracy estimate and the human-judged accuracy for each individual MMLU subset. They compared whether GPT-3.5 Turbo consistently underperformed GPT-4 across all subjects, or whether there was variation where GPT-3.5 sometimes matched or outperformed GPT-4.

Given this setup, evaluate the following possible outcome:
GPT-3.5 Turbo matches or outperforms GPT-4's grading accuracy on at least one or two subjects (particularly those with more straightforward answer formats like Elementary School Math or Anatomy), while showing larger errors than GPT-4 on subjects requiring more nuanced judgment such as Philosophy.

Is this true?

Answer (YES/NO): NO